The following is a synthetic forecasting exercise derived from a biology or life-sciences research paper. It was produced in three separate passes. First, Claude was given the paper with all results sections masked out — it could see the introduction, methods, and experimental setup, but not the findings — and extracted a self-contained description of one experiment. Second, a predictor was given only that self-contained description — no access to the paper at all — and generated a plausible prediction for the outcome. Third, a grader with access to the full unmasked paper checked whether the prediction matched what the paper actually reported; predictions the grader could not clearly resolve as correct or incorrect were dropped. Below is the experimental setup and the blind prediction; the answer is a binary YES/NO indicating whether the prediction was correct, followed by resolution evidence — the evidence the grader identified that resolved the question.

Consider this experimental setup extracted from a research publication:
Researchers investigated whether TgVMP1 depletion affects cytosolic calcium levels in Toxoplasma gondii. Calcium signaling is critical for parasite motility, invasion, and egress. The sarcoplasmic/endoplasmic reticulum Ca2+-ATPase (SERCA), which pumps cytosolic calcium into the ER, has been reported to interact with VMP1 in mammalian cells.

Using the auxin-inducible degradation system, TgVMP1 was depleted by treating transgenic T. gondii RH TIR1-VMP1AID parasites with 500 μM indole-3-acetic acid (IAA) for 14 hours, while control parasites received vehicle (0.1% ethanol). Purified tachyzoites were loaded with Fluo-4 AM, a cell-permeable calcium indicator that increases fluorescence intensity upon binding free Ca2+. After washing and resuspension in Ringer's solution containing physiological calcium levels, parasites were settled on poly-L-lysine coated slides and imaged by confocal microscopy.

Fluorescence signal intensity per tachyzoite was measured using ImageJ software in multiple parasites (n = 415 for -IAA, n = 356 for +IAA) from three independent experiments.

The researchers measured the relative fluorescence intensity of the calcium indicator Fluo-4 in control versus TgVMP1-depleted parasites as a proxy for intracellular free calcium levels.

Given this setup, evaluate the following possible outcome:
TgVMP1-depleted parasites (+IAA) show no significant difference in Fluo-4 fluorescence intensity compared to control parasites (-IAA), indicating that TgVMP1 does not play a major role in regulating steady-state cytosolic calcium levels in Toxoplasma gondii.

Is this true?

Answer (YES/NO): NO